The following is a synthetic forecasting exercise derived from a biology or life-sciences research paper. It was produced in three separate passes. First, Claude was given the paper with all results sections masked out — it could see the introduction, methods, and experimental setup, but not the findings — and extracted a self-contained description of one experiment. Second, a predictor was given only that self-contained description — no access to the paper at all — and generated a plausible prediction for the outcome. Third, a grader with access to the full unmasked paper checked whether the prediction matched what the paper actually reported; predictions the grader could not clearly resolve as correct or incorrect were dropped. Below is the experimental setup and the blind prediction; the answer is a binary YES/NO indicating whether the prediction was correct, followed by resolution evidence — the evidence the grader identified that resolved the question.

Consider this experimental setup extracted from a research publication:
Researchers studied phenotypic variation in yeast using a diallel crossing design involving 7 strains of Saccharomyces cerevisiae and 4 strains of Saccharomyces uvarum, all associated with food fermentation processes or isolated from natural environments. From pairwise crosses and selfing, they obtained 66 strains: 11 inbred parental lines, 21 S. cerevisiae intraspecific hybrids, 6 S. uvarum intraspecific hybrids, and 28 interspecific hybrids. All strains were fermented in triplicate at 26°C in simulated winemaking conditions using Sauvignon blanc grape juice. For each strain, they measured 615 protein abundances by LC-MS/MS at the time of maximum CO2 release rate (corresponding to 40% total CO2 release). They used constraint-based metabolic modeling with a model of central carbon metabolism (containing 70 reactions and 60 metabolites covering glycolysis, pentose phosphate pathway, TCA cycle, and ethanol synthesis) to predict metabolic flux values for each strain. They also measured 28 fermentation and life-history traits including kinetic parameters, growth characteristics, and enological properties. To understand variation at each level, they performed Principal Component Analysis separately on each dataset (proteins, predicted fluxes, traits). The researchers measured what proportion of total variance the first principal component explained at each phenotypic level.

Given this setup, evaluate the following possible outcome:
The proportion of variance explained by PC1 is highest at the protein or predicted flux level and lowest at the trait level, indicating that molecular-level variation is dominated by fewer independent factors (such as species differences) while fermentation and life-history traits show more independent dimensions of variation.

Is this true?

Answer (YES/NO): NO